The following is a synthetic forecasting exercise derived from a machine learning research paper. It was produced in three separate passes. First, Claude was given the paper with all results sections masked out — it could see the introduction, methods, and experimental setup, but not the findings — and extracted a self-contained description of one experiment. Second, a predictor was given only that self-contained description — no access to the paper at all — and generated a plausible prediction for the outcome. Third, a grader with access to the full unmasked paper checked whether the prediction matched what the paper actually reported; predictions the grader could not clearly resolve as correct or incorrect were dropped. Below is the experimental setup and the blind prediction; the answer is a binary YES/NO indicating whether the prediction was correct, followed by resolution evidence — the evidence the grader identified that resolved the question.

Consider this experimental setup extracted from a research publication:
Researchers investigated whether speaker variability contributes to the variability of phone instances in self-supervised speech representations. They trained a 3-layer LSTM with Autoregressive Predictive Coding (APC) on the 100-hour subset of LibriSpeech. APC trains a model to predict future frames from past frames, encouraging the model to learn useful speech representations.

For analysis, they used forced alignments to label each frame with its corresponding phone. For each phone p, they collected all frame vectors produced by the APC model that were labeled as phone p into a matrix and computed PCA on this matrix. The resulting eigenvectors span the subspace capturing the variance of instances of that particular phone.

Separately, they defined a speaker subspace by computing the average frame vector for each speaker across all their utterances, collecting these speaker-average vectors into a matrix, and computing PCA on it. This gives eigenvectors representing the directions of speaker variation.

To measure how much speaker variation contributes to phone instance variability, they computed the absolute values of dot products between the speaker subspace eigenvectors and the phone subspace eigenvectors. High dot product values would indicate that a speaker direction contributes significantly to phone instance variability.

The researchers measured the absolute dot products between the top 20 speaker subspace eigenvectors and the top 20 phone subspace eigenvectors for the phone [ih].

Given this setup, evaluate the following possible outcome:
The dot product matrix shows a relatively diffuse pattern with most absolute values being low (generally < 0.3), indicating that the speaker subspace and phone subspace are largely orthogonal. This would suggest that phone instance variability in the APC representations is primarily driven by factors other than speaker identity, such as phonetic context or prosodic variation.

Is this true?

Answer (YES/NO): NO